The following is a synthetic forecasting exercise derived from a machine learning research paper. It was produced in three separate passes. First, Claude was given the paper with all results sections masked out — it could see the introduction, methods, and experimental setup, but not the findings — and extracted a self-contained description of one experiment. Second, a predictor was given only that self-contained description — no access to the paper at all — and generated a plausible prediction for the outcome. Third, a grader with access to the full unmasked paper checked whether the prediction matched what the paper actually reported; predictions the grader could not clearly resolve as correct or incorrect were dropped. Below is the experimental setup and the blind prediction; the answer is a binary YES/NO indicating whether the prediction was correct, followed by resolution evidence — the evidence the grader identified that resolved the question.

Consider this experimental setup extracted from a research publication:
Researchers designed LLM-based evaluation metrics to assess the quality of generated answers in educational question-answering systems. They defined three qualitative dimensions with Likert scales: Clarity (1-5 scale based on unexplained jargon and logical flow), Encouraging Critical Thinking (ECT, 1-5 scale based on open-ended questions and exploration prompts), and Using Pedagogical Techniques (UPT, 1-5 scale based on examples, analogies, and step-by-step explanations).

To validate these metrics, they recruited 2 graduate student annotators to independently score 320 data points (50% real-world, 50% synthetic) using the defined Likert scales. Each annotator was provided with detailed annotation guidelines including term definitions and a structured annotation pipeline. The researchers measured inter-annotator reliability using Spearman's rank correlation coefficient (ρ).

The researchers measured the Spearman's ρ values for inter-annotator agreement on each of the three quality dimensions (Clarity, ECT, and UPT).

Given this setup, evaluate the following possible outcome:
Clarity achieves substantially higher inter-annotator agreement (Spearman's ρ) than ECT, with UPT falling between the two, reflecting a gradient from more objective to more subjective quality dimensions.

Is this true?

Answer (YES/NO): NO